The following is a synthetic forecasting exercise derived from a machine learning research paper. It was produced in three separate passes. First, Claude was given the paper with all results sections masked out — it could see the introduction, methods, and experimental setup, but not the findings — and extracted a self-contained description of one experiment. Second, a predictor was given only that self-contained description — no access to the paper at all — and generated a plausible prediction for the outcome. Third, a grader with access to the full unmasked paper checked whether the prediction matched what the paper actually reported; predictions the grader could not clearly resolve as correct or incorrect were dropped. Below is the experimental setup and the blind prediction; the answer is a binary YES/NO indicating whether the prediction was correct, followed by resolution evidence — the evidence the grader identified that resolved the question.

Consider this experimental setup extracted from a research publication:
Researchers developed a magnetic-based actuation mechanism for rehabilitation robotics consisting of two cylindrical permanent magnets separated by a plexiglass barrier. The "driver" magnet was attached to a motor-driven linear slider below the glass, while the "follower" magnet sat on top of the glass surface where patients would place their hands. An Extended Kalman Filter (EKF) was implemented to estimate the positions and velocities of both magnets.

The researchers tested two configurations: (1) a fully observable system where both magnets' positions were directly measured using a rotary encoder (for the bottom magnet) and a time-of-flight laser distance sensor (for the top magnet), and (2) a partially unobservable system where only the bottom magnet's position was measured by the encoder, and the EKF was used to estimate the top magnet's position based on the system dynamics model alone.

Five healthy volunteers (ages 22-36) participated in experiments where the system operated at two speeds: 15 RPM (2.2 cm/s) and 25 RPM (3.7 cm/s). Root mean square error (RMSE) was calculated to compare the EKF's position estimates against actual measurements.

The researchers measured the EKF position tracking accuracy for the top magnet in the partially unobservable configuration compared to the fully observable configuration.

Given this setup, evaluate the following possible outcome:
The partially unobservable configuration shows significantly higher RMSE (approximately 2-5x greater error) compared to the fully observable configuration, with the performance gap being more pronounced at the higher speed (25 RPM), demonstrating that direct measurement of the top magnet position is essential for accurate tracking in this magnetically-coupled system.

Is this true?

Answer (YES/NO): NO